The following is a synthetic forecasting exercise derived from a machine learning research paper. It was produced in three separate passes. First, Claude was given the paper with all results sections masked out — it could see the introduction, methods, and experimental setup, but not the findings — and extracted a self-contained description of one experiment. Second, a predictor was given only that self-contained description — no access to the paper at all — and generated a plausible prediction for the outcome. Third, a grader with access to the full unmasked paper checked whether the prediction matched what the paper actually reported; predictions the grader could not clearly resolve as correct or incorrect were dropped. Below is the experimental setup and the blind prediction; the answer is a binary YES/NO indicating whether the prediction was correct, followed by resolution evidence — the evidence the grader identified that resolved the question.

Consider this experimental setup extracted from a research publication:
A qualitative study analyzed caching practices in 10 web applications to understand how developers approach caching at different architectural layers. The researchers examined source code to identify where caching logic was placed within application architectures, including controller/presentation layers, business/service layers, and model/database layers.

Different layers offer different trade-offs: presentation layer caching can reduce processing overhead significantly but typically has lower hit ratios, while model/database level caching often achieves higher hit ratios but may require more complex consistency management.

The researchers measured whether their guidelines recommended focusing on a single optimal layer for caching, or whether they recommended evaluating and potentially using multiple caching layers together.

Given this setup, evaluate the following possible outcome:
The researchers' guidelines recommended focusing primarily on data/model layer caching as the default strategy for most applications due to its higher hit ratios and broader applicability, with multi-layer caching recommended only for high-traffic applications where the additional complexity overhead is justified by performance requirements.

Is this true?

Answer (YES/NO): NO